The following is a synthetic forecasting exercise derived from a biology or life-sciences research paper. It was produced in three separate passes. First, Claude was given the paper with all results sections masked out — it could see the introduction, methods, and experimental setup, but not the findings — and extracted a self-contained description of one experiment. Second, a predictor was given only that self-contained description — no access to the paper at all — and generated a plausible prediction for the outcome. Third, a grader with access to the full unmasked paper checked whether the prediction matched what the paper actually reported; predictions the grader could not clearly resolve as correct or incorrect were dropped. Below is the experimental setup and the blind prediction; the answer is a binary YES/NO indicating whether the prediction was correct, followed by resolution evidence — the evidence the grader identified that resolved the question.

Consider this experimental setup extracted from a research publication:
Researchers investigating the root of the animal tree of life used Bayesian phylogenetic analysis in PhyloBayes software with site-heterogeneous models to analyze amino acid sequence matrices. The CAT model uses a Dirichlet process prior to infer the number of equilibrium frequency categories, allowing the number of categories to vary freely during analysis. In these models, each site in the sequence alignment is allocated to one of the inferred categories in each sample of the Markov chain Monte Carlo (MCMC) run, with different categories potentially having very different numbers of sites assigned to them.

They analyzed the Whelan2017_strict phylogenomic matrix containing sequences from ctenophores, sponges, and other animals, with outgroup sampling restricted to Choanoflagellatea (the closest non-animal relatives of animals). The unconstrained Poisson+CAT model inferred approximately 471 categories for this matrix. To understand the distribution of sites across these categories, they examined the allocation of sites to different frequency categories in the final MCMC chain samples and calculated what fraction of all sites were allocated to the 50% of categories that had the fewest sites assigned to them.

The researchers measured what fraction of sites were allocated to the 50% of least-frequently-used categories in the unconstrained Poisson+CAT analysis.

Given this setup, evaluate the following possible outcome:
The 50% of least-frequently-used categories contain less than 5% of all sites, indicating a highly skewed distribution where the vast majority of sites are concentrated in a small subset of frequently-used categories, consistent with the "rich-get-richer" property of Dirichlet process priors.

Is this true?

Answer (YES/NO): YES